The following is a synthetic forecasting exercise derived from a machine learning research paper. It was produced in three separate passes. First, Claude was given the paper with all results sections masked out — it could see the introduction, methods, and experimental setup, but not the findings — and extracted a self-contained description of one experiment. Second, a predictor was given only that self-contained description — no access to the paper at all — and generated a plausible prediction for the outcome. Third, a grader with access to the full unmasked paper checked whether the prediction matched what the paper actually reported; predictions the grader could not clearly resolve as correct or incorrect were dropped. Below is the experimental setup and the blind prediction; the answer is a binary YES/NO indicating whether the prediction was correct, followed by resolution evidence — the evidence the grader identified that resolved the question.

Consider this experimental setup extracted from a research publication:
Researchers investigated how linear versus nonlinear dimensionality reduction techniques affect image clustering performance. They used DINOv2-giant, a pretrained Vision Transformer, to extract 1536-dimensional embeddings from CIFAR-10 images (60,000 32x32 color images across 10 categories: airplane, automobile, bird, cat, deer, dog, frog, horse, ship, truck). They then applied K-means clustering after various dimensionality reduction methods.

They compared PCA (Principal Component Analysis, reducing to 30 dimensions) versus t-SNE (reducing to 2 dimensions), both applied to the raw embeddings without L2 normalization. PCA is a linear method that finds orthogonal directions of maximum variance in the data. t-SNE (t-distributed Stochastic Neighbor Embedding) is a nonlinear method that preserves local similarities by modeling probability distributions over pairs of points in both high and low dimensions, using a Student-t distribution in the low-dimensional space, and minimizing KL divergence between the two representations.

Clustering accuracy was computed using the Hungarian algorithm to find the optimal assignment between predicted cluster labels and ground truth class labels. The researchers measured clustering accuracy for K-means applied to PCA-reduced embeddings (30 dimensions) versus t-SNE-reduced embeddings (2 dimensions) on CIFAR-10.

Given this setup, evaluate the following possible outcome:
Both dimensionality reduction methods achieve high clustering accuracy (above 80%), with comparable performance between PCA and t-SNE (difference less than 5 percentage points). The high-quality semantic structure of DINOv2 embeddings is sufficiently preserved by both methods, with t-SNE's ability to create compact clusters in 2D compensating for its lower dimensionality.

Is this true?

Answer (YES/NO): NO